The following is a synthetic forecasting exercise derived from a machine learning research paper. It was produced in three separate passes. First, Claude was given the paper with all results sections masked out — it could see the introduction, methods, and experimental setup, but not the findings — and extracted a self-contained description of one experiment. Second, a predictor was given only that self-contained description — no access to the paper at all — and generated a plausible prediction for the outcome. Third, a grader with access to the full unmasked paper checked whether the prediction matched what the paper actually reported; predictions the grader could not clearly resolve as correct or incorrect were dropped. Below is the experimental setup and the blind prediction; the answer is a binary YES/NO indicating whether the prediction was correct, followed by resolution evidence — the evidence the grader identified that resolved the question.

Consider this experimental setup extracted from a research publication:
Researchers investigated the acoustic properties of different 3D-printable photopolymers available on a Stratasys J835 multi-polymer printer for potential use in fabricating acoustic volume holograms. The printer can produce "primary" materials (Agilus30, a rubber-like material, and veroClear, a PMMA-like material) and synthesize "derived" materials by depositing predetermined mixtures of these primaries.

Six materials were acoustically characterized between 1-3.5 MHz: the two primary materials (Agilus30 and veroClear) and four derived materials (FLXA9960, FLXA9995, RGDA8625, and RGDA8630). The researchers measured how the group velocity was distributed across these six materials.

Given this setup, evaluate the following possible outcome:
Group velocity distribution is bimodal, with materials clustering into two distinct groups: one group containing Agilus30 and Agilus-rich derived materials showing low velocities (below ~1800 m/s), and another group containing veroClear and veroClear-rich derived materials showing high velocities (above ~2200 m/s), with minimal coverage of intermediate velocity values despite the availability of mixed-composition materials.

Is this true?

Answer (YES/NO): NO